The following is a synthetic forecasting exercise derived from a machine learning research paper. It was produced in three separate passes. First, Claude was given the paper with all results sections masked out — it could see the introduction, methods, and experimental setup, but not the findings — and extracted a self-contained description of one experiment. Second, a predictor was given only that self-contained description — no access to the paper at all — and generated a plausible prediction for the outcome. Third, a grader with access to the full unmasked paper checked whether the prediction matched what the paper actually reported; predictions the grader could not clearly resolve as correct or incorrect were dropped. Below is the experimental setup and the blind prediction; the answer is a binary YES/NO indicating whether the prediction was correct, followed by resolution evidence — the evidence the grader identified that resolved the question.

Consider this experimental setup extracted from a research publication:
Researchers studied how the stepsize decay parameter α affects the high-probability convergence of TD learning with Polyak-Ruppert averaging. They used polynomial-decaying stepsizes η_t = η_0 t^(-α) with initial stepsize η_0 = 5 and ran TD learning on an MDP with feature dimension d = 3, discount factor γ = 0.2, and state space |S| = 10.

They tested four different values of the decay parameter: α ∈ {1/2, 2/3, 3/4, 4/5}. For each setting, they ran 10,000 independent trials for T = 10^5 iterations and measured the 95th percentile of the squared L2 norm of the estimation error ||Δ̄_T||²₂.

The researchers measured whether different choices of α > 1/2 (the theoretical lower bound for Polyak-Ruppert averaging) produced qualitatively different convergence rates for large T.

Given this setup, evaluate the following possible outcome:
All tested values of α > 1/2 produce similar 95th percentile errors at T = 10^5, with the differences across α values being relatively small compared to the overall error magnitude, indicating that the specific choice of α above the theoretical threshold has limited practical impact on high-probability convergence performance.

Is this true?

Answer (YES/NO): YES